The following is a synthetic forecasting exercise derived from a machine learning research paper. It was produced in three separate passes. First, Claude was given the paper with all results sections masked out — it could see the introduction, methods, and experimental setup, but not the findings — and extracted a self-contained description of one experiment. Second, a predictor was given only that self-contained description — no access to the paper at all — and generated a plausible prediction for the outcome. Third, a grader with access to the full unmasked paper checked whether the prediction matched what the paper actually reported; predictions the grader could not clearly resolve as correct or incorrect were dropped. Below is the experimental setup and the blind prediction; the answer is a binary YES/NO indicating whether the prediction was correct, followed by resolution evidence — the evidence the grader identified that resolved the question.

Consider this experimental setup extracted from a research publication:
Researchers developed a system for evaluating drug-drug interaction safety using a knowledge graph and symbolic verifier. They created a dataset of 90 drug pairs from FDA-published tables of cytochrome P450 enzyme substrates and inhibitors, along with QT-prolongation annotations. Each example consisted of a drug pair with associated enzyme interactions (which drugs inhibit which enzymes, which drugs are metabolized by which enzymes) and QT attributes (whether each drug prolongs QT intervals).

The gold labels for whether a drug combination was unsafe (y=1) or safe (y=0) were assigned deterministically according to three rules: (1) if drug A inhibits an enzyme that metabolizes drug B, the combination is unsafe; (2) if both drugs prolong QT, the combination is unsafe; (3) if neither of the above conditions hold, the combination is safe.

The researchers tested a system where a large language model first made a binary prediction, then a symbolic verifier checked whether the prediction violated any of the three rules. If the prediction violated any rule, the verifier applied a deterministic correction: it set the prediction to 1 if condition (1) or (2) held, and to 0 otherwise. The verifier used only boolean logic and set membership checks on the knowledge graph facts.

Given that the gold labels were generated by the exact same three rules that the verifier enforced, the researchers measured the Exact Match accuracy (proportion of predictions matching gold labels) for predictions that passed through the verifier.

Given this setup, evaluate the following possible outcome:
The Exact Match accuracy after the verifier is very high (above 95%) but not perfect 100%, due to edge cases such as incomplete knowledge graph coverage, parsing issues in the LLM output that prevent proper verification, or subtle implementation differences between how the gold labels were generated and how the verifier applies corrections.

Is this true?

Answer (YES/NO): NO